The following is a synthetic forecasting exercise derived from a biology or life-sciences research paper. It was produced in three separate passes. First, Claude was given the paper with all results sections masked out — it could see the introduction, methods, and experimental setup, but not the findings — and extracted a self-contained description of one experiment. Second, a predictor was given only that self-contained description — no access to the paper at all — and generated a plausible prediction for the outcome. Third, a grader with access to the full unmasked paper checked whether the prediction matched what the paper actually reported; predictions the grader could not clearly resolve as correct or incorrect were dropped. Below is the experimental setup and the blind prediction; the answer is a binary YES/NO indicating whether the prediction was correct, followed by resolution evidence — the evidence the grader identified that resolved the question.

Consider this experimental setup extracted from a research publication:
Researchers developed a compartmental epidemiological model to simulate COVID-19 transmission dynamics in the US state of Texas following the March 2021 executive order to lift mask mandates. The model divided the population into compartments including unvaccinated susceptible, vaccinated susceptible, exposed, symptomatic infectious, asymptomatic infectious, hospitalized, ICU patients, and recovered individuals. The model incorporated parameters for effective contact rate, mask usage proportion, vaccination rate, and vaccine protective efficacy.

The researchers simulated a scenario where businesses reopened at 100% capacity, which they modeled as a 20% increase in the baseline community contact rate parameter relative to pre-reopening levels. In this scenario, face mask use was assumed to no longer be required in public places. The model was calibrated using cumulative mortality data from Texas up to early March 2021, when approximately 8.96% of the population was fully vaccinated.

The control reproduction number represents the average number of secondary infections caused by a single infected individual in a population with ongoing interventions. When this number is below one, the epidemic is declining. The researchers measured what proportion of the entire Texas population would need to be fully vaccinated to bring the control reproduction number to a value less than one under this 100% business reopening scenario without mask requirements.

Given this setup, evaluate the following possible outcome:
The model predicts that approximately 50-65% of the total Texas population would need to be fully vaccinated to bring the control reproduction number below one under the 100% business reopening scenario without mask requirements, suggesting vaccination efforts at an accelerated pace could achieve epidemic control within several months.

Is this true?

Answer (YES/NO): YES